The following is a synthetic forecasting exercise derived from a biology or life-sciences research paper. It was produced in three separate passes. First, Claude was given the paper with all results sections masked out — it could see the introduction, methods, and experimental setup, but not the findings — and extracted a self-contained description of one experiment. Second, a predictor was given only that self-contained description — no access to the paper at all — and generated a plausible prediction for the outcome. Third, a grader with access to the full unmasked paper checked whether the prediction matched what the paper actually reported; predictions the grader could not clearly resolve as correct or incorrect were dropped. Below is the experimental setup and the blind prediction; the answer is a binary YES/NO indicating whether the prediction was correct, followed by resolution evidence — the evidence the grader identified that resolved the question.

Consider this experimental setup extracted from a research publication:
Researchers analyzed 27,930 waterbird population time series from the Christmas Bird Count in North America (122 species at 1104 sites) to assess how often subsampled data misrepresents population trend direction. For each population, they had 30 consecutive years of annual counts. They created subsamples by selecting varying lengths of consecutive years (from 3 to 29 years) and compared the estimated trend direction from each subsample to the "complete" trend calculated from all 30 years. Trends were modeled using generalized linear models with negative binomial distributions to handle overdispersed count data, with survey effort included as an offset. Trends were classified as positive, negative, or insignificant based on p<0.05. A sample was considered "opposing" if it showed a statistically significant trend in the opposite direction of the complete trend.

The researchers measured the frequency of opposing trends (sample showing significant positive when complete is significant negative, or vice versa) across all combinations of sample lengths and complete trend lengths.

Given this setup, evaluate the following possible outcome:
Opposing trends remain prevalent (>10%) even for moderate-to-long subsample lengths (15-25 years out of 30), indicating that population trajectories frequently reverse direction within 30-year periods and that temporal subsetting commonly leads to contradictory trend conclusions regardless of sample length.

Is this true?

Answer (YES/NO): NO